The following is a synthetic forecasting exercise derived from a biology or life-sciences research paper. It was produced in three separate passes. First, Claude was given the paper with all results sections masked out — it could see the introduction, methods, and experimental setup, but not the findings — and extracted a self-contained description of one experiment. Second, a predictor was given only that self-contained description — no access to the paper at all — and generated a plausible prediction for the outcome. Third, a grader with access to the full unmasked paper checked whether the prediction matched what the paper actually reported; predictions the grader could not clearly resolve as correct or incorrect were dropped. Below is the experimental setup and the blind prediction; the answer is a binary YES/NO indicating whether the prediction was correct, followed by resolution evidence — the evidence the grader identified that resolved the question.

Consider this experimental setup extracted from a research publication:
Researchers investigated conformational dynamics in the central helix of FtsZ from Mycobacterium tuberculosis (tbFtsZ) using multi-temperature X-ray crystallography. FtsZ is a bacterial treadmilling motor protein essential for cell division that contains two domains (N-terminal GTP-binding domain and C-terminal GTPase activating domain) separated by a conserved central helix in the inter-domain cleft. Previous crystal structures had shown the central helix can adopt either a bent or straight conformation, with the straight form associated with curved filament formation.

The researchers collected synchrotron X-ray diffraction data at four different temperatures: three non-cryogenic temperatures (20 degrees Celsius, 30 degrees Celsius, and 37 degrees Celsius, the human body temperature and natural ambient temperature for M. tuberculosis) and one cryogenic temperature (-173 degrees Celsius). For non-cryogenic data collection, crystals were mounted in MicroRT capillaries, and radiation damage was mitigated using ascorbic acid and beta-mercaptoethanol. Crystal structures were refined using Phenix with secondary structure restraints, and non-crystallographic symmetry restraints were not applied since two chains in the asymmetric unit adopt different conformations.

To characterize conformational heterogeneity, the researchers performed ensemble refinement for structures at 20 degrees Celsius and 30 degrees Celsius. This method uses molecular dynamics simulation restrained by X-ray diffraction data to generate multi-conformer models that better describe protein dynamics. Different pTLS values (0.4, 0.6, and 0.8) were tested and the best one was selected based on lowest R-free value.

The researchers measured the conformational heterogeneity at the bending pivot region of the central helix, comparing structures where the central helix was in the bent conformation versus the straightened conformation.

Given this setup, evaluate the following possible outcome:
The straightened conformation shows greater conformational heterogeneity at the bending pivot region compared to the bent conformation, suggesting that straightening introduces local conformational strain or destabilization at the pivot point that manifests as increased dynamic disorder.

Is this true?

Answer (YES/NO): NO